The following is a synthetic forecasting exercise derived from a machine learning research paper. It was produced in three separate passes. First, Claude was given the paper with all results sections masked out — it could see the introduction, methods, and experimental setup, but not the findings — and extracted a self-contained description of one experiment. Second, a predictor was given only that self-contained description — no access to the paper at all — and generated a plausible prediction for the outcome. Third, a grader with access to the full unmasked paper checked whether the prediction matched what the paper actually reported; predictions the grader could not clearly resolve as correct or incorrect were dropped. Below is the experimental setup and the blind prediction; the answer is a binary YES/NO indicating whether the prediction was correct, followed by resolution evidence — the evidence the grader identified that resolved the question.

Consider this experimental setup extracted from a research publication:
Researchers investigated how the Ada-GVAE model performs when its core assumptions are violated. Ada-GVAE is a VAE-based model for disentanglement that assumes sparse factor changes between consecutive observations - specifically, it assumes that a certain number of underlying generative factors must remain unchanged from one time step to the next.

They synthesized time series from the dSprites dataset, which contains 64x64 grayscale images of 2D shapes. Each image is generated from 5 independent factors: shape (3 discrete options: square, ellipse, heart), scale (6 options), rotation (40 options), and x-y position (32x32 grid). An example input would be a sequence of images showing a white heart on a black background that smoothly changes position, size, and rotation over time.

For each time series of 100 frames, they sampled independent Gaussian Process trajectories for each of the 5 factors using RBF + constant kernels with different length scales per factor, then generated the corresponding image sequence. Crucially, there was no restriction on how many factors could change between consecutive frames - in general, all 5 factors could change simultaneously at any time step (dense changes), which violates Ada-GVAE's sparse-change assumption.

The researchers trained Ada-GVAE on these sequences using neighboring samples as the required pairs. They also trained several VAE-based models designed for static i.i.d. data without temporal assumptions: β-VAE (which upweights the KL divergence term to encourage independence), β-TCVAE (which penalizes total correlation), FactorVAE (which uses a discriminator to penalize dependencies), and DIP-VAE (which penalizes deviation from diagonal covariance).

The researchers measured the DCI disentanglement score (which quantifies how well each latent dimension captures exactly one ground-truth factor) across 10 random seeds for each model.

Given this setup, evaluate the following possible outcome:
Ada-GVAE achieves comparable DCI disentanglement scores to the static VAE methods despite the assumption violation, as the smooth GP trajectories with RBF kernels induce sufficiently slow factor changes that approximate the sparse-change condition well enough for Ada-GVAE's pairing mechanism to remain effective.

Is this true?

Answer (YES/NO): NO